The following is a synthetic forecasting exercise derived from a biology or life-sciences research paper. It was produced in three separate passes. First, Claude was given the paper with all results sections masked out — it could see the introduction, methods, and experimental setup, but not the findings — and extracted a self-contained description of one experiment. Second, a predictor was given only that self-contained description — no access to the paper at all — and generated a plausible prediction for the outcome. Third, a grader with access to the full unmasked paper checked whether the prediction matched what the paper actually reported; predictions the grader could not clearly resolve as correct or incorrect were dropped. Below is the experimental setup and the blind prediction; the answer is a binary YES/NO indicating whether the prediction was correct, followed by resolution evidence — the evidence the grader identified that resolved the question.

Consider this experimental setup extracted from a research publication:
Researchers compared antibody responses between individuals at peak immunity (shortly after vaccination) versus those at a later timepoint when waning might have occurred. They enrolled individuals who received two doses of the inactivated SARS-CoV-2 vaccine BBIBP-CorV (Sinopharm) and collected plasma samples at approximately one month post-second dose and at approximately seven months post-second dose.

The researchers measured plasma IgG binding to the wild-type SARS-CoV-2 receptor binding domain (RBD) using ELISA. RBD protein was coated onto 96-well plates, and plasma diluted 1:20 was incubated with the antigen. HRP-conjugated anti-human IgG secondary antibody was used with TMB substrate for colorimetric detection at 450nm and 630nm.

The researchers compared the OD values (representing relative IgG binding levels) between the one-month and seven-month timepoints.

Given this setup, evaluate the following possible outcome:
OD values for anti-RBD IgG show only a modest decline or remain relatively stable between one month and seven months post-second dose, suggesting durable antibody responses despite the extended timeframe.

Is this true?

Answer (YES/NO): NO